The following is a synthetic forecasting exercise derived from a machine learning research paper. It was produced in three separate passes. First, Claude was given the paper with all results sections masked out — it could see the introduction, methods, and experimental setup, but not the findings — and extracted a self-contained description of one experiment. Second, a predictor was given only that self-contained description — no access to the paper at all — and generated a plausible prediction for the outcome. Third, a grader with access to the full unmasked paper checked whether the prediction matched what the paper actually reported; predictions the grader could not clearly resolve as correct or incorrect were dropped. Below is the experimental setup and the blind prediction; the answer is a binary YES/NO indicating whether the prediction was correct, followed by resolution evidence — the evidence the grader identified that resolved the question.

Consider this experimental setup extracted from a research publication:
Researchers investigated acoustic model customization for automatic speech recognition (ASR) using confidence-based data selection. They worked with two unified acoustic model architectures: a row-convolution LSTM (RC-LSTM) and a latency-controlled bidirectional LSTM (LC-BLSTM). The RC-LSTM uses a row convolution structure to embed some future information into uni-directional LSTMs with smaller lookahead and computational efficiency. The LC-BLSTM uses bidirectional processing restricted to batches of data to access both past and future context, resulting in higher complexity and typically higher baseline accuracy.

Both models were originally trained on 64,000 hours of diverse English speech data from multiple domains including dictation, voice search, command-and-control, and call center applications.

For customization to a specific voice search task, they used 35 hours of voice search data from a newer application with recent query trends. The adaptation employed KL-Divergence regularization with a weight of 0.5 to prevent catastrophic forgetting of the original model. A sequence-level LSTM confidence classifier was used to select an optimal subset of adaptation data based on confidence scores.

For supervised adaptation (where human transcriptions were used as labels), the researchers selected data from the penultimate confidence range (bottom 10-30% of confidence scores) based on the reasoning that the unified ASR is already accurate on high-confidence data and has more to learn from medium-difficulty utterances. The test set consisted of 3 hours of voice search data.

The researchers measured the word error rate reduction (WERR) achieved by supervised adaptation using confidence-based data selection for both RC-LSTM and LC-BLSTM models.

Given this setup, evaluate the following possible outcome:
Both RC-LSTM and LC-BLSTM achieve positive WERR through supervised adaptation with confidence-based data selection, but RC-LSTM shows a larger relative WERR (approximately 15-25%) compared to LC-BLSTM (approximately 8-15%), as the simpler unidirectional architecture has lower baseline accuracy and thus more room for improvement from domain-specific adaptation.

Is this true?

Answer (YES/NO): NO